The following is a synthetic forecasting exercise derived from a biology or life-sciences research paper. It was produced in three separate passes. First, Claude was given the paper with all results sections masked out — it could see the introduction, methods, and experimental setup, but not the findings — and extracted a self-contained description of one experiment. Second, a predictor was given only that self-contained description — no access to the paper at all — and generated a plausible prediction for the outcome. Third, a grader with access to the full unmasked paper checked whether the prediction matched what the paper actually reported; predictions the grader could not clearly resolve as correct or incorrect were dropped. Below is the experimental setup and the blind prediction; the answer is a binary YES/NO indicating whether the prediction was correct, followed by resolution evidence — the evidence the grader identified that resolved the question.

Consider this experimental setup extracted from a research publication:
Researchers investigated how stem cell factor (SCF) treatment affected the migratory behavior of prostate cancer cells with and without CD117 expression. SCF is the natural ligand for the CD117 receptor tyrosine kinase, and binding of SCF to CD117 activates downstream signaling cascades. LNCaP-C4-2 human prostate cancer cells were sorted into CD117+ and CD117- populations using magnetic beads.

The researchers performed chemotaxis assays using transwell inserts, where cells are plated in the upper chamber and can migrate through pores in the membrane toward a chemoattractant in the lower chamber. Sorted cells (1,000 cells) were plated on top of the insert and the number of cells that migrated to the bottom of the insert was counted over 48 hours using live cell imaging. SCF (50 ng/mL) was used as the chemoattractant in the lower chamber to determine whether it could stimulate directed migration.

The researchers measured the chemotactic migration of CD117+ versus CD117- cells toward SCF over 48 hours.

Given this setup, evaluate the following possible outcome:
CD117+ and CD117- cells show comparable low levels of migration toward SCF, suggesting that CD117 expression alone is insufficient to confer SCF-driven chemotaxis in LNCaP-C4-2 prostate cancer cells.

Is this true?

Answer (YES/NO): NO